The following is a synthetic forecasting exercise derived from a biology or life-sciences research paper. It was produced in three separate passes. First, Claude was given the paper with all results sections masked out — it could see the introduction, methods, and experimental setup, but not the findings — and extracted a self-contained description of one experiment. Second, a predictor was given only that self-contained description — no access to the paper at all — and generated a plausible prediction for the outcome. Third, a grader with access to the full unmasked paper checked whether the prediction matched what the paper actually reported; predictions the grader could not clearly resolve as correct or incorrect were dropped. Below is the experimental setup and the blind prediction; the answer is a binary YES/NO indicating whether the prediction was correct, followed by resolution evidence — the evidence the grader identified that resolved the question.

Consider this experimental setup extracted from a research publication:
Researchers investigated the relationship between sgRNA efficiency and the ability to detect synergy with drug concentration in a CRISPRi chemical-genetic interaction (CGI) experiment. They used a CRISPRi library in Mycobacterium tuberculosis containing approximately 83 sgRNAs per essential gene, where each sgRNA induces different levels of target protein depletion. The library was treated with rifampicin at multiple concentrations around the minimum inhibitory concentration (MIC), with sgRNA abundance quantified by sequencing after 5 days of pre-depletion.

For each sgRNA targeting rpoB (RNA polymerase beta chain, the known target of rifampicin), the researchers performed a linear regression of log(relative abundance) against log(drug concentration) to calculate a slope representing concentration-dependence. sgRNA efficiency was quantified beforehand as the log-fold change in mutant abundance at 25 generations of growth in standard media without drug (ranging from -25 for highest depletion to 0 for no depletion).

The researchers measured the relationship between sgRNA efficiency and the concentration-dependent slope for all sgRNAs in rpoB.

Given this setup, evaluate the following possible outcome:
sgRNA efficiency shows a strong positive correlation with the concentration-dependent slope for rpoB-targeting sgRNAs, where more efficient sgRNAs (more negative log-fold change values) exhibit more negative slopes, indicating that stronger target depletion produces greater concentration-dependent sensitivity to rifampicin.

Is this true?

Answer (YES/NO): NO